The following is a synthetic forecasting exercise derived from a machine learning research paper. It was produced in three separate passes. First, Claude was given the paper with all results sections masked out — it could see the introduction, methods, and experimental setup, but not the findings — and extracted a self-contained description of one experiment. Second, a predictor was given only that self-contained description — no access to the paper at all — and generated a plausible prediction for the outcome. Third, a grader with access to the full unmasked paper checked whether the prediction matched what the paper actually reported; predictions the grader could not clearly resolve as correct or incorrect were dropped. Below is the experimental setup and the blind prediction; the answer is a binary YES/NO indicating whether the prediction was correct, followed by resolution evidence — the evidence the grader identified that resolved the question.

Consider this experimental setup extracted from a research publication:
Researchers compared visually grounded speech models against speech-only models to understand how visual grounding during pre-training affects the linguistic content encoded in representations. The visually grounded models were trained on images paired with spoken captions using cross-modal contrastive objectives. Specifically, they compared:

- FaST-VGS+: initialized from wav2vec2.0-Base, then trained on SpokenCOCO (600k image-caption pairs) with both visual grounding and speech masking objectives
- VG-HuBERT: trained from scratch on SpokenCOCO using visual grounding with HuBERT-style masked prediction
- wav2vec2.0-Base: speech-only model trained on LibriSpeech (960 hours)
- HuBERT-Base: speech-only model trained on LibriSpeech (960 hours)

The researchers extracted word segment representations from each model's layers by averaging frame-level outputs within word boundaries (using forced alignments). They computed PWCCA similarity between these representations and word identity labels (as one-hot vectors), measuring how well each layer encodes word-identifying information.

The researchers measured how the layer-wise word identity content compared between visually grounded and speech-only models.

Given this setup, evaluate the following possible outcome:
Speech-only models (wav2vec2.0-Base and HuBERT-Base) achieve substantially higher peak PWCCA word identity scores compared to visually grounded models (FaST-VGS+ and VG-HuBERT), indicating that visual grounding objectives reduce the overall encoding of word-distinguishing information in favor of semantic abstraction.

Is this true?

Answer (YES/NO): NO